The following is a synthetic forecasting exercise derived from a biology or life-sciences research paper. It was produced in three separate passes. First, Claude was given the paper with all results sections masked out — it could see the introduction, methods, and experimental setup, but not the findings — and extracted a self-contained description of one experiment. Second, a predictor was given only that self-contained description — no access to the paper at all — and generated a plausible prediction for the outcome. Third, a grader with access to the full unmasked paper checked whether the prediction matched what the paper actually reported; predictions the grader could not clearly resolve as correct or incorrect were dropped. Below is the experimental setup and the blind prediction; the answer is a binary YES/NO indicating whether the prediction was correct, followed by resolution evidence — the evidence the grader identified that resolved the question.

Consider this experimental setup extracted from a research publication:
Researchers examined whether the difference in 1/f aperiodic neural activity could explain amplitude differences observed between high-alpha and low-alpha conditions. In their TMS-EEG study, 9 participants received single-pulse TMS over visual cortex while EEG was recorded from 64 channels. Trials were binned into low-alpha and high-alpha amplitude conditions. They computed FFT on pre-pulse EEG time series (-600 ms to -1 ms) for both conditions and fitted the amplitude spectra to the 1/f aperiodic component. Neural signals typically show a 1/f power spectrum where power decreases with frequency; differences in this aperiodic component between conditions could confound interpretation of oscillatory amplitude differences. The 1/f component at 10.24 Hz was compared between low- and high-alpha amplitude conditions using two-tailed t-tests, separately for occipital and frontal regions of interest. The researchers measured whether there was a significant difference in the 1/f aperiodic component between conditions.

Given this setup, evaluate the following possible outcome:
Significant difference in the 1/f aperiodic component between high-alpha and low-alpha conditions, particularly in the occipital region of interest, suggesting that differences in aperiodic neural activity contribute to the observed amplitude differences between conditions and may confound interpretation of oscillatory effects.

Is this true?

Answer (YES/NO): NO